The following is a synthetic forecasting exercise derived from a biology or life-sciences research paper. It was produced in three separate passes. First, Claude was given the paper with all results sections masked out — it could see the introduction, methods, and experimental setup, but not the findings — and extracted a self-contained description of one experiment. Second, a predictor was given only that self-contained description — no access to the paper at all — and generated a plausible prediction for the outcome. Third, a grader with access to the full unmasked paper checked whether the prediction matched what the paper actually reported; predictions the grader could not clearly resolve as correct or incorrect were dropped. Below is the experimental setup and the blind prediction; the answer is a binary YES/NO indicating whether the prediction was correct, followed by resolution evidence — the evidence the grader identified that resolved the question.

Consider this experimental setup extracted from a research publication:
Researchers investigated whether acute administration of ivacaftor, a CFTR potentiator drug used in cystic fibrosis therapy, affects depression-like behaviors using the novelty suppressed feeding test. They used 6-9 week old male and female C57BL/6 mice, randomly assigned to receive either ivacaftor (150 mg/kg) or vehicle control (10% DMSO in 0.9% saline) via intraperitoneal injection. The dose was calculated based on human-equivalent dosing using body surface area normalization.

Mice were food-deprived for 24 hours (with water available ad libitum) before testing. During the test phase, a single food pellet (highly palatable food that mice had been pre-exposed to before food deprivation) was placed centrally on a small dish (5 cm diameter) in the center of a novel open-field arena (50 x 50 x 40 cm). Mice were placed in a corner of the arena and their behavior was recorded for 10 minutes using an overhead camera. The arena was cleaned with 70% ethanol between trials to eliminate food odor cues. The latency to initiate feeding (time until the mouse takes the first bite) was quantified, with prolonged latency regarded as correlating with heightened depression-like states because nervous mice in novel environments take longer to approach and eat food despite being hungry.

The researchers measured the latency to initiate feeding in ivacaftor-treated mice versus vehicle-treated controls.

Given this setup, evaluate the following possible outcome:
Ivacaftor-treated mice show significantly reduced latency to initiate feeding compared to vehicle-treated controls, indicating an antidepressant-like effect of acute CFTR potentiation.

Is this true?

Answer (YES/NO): NO